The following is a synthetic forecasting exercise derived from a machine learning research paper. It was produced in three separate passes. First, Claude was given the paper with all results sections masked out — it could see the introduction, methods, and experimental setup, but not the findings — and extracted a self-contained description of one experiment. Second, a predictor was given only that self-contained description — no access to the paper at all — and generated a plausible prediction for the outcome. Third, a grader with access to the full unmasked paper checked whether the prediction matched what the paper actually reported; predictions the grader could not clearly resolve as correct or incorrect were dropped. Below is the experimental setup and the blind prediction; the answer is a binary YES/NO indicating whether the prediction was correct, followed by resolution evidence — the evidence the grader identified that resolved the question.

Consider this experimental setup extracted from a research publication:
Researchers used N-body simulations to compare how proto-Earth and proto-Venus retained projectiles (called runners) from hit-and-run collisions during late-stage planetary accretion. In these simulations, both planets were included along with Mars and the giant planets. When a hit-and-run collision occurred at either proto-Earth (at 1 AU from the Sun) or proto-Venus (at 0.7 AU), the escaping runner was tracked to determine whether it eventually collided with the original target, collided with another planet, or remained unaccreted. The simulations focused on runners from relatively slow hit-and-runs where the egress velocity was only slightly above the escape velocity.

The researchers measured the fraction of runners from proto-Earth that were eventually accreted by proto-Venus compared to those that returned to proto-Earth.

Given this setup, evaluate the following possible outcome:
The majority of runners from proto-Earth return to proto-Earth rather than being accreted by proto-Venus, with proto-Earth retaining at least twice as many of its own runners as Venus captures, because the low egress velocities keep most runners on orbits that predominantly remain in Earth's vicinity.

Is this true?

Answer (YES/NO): NO